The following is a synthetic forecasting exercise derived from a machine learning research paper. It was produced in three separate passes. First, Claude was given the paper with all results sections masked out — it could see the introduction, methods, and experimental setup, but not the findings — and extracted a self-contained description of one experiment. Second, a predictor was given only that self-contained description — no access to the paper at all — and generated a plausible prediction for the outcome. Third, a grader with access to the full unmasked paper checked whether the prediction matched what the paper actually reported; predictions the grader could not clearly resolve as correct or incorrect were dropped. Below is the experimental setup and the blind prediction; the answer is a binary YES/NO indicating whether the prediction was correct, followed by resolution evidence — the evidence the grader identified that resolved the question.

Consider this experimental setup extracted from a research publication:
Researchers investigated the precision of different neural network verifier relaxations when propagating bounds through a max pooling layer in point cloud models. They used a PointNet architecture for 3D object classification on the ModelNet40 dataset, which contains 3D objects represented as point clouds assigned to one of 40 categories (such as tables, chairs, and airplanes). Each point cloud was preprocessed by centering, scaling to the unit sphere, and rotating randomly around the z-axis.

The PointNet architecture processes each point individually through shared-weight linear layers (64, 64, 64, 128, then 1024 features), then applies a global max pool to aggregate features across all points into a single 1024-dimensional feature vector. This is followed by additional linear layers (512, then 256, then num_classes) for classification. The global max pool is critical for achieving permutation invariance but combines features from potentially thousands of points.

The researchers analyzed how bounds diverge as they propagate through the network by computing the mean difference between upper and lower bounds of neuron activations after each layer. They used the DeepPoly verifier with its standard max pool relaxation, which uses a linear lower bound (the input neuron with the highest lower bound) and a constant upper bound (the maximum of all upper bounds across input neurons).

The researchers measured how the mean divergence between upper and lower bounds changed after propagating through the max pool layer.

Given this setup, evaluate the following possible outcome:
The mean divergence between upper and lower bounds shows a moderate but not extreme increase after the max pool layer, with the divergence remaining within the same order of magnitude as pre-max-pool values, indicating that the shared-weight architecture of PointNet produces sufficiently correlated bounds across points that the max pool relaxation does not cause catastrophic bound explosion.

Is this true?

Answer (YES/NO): NO